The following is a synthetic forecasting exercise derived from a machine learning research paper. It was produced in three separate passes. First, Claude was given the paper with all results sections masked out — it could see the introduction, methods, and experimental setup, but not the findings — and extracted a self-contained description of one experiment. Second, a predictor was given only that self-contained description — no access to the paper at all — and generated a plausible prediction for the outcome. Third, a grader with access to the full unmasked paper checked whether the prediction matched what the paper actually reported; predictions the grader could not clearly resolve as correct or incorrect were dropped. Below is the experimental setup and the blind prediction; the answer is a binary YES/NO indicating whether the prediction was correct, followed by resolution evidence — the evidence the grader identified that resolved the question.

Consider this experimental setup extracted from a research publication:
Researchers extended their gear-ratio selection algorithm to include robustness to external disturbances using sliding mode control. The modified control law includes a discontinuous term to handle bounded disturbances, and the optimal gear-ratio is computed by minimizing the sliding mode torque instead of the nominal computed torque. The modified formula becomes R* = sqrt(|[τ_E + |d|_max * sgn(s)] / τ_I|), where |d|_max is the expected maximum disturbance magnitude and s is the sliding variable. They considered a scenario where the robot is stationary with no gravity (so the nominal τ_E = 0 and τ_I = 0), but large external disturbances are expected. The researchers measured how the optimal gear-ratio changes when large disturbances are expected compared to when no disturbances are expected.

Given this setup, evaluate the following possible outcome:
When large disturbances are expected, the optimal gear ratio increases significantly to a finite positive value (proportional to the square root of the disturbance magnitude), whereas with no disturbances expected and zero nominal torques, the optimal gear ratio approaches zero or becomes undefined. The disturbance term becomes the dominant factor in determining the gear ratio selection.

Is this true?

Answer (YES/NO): NO